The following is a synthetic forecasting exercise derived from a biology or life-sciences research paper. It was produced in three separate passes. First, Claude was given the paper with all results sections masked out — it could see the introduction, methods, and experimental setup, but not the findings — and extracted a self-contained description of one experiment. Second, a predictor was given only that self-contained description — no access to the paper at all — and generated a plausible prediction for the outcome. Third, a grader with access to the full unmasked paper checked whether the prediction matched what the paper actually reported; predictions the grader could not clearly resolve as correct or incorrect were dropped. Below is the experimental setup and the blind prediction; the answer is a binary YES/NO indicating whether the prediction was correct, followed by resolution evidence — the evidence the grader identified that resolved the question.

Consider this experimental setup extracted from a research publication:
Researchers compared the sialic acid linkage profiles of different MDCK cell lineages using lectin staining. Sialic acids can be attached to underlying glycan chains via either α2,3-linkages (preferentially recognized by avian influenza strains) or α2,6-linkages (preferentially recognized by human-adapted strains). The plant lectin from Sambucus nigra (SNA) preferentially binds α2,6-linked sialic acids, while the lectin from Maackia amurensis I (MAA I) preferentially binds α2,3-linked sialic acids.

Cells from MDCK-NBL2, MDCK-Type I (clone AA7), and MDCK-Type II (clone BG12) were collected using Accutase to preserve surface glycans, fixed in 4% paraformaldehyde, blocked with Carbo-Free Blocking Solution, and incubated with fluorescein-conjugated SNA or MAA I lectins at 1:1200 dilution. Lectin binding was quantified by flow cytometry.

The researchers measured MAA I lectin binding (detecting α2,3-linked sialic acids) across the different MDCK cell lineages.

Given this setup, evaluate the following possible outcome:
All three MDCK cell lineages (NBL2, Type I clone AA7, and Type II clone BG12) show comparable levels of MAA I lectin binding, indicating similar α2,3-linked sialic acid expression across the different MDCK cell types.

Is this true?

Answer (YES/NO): YES